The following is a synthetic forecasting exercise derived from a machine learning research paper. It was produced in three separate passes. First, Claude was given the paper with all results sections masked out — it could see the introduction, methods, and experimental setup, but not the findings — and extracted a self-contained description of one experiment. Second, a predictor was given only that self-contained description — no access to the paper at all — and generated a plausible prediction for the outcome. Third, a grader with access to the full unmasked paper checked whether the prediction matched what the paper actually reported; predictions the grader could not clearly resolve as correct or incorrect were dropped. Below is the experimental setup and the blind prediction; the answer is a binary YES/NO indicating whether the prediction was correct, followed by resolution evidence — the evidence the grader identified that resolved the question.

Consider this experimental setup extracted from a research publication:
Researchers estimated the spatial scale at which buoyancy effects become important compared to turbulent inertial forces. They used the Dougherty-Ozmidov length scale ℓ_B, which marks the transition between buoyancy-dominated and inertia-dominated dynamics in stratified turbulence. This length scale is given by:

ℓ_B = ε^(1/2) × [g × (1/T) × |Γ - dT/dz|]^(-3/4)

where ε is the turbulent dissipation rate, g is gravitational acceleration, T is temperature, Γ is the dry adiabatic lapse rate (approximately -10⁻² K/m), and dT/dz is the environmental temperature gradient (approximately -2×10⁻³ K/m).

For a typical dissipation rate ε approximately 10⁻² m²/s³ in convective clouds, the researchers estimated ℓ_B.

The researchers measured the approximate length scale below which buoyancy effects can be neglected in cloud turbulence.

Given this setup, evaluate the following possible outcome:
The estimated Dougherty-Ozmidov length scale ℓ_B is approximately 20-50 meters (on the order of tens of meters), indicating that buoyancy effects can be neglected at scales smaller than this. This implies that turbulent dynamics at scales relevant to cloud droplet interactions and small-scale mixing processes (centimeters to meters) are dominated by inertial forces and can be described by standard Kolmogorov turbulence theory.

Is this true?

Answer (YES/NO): YES